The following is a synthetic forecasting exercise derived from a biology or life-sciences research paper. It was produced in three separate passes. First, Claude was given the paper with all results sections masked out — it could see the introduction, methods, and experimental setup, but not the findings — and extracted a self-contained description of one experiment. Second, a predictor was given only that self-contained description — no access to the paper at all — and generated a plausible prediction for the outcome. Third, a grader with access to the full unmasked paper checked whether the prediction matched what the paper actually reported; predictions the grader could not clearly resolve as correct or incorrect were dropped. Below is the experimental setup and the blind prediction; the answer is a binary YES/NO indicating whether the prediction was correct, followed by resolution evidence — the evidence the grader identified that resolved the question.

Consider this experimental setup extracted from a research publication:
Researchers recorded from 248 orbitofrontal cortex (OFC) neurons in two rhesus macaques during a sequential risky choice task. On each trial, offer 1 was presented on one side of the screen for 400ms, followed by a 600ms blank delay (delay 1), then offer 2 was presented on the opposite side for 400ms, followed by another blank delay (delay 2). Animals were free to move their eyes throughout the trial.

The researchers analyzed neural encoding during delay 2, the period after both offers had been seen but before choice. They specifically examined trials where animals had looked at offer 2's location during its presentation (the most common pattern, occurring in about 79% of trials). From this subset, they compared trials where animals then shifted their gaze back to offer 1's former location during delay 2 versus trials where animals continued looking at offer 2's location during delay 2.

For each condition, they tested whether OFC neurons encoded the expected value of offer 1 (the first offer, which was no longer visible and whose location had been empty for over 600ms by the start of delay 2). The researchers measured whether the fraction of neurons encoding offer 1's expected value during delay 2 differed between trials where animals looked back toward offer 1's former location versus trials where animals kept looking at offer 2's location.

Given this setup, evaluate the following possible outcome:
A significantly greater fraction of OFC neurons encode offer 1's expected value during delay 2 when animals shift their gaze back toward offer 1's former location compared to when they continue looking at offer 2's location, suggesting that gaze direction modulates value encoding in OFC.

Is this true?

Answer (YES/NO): YES